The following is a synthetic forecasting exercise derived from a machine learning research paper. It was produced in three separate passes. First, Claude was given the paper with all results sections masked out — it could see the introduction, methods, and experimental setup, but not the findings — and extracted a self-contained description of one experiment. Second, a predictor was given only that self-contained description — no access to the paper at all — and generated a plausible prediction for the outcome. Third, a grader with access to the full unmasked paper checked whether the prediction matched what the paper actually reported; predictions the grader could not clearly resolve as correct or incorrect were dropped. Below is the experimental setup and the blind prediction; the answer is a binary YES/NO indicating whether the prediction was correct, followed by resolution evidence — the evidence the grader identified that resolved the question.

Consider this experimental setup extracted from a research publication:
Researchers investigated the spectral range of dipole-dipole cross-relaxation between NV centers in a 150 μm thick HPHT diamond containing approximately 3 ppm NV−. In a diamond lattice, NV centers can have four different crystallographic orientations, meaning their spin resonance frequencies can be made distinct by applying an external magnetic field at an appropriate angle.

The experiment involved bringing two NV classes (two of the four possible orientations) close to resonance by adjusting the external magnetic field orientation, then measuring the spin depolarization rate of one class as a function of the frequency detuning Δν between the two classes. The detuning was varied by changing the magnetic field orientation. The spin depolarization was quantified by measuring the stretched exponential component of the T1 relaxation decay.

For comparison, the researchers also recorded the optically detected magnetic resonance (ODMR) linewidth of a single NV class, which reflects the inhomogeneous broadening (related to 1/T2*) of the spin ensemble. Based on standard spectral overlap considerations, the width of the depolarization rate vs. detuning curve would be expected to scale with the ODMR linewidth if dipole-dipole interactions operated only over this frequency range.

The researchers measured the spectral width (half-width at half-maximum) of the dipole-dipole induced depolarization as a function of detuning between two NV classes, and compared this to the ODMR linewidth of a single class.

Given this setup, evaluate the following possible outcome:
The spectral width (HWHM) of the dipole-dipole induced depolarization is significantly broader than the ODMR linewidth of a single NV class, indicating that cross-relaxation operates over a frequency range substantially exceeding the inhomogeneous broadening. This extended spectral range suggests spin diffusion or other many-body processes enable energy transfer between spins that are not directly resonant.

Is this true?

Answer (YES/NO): YES